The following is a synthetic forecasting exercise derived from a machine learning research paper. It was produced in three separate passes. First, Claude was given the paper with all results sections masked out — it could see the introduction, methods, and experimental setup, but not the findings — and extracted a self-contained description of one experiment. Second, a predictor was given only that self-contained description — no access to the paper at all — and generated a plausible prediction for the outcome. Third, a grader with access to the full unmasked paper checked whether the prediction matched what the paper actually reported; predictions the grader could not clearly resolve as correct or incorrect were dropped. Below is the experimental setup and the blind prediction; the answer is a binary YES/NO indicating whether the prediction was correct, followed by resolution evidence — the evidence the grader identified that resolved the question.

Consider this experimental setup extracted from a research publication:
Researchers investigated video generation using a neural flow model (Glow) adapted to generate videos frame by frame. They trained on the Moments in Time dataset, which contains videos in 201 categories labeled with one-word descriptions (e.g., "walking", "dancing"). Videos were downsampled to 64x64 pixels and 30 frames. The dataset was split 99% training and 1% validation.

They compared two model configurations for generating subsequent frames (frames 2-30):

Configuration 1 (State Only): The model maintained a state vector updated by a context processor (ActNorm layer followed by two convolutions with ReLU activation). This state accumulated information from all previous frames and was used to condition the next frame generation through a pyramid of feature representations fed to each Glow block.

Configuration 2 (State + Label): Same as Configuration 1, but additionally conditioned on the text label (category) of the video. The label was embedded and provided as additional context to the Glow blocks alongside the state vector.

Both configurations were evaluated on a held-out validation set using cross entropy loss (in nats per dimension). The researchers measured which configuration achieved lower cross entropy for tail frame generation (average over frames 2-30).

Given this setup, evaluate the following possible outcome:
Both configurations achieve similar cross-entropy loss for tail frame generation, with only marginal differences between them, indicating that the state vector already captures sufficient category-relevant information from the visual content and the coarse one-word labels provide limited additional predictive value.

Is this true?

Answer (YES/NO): NO